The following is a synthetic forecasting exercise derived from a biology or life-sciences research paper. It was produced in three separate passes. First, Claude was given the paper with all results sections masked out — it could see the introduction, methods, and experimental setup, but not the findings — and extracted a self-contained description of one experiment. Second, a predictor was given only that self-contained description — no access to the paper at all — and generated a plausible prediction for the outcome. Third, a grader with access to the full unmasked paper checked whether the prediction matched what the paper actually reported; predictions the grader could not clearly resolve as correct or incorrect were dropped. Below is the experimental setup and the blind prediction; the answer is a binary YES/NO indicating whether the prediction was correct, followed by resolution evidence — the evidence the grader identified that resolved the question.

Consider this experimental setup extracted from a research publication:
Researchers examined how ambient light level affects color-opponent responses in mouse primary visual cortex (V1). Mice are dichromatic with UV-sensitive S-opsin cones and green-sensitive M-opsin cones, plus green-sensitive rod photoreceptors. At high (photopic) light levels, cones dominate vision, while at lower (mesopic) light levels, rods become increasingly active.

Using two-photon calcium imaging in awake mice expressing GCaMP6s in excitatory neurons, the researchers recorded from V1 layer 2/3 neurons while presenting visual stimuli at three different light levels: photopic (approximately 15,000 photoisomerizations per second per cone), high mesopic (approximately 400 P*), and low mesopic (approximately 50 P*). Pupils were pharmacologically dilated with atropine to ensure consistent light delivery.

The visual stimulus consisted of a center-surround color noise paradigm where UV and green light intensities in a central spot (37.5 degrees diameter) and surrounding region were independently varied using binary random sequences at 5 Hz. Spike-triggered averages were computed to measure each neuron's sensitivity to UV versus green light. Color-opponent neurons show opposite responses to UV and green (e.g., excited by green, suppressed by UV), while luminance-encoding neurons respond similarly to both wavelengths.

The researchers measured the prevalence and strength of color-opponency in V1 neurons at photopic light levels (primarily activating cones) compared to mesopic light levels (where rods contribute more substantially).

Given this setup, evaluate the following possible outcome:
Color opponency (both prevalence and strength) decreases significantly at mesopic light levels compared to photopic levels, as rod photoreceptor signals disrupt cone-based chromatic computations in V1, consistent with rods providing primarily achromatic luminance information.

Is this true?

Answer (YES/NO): YES